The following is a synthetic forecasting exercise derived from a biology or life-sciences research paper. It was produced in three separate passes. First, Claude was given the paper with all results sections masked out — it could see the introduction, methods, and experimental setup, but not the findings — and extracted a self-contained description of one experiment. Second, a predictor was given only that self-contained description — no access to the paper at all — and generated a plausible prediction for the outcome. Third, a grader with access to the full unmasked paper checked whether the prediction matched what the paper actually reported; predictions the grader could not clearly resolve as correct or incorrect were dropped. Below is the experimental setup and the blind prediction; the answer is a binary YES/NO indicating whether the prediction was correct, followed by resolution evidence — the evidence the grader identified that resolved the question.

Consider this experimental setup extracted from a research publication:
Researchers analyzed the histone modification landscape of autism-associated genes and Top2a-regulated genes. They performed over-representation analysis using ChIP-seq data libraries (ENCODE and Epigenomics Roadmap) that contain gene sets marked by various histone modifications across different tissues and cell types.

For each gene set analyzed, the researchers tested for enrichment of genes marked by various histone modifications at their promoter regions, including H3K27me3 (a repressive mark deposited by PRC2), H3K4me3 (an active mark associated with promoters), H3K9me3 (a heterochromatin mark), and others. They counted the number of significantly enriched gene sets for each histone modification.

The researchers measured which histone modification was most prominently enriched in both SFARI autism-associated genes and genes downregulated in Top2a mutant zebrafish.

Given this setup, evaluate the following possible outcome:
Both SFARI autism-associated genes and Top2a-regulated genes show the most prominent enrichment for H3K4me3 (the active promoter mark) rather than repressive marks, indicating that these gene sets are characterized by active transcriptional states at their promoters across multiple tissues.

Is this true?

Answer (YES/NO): NO